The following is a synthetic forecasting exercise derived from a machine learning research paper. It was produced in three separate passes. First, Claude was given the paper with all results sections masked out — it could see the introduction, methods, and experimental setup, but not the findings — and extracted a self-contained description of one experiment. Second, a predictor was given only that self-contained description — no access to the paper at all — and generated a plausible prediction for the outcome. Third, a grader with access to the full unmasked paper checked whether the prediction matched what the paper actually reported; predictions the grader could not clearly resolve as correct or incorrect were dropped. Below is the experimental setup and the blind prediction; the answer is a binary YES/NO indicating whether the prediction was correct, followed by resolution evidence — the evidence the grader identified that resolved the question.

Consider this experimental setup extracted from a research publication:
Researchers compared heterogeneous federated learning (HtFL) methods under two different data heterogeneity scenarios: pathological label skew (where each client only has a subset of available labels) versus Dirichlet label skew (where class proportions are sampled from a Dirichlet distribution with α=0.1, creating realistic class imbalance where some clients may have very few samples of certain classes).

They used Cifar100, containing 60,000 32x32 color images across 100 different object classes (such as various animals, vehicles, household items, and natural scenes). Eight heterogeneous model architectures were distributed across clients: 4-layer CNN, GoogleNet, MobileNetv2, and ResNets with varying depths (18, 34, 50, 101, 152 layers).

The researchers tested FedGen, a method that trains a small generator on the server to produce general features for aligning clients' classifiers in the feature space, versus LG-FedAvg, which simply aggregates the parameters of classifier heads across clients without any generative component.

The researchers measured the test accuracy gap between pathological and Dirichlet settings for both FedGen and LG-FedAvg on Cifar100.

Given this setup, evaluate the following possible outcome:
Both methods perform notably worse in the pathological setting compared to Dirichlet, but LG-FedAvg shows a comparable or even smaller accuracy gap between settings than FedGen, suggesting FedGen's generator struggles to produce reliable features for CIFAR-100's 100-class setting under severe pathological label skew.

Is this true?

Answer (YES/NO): NO